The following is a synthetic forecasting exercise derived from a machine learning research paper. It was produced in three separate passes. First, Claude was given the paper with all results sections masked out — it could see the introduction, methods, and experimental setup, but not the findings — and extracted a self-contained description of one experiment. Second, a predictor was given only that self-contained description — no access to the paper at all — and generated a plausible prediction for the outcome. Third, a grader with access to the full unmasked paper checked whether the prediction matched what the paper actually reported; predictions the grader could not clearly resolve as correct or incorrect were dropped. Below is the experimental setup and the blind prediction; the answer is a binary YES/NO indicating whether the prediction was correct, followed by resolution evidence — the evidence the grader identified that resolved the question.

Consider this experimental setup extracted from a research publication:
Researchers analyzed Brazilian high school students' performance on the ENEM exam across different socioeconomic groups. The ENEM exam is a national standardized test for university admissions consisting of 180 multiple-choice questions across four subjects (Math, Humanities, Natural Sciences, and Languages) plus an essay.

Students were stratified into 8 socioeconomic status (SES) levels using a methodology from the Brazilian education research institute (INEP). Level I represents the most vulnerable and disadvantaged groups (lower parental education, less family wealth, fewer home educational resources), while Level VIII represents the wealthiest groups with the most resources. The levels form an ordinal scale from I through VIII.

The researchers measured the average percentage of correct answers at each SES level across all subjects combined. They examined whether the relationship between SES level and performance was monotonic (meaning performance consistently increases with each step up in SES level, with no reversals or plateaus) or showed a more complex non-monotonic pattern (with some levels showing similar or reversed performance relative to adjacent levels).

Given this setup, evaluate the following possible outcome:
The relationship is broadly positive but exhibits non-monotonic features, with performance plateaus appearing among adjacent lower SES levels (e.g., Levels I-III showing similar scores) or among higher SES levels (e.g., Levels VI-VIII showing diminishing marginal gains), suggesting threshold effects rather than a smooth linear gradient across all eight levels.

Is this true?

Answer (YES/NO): NO